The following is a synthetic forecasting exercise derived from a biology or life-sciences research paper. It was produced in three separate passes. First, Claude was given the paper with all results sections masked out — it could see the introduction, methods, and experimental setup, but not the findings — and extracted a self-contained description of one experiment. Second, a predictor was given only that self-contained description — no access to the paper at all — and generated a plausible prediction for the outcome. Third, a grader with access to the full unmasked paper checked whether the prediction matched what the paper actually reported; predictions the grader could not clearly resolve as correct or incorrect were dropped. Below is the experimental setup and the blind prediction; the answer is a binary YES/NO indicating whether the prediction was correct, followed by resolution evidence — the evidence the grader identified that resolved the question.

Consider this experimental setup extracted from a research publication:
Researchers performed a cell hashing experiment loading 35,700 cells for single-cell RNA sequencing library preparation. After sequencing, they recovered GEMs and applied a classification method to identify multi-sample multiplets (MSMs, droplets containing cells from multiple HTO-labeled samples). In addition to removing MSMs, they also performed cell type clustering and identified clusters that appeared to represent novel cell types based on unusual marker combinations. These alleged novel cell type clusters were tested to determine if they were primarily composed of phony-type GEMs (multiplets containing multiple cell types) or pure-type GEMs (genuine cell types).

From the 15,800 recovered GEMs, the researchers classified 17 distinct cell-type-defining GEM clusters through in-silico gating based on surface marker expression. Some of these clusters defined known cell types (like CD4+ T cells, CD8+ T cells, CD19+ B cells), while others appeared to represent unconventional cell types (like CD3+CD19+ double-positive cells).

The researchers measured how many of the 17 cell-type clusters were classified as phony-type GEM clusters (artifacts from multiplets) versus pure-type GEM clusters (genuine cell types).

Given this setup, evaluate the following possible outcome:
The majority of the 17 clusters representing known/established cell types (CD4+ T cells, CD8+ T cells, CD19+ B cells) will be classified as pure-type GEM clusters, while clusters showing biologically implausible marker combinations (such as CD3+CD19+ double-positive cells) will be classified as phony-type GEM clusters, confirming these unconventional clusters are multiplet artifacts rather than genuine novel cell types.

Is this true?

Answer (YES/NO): YES